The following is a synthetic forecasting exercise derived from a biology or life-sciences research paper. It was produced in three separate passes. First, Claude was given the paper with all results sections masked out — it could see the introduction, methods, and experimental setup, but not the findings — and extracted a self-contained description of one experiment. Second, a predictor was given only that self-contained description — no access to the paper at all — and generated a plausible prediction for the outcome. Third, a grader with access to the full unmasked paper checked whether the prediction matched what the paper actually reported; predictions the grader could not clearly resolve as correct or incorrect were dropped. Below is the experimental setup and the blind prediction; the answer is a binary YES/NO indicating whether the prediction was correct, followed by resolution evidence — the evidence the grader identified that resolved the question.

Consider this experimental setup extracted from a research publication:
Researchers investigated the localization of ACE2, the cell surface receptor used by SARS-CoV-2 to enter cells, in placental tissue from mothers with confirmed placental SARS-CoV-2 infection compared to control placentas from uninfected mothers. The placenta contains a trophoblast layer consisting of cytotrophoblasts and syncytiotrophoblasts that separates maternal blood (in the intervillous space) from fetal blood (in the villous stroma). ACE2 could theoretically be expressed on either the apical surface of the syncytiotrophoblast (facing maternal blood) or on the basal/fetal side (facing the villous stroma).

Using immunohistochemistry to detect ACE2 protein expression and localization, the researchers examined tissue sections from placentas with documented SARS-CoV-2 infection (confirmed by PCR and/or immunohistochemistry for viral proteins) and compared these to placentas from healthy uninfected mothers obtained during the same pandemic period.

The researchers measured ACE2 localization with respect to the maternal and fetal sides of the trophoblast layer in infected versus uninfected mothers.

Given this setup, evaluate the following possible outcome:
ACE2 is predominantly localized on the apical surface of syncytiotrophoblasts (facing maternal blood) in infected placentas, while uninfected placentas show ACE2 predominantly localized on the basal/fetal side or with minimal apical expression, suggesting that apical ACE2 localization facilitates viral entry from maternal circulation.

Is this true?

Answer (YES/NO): NO